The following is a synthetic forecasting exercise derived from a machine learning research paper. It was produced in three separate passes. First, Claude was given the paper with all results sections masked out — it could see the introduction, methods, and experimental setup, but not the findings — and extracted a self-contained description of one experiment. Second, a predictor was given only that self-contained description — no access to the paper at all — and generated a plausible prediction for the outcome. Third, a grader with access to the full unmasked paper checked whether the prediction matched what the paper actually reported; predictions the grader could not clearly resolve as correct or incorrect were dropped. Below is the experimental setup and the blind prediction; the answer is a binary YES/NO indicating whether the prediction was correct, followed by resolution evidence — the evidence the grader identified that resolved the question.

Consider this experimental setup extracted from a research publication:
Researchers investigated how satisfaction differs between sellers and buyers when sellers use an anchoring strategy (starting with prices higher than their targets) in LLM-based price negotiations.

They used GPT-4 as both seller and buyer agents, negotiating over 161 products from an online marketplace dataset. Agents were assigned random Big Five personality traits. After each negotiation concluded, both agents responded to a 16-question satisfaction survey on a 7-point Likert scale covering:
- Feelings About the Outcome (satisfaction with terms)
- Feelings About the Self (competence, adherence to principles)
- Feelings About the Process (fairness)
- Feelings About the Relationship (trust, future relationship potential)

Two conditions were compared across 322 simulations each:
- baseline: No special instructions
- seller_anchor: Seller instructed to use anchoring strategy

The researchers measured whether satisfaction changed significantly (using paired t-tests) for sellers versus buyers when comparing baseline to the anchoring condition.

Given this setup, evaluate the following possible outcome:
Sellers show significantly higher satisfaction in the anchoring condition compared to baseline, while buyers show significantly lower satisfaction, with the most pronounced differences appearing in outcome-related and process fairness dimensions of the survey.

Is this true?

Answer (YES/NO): NO